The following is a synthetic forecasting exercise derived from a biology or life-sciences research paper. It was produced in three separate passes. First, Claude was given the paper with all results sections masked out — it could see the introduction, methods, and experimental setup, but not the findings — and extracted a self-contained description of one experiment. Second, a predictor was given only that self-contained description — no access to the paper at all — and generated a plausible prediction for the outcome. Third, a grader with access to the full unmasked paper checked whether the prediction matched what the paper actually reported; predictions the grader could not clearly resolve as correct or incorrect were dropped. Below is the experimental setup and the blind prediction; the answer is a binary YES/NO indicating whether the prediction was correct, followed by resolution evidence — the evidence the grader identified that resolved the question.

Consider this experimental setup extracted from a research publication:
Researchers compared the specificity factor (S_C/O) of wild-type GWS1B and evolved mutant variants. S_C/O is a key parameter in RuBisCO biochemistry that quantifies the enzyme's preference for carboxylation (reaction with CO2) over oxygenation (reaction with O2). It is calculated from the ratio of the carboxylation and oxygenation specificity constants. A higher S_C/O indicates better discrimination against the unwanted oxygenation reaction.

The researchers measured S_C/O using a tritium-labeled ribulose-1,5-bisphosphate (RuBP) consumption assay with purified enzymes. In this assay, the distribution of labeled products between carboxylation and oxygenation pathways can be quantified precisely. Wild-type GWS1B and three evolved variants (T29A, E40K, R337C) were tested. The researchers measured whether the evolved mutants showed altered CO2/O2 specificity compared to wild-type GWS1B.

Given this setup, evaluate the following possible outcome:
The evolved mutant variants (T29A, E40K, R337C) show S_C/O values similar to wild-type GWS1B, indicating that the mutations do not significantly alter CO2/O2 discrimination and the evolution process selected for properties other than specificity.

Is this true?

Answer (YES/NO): YES